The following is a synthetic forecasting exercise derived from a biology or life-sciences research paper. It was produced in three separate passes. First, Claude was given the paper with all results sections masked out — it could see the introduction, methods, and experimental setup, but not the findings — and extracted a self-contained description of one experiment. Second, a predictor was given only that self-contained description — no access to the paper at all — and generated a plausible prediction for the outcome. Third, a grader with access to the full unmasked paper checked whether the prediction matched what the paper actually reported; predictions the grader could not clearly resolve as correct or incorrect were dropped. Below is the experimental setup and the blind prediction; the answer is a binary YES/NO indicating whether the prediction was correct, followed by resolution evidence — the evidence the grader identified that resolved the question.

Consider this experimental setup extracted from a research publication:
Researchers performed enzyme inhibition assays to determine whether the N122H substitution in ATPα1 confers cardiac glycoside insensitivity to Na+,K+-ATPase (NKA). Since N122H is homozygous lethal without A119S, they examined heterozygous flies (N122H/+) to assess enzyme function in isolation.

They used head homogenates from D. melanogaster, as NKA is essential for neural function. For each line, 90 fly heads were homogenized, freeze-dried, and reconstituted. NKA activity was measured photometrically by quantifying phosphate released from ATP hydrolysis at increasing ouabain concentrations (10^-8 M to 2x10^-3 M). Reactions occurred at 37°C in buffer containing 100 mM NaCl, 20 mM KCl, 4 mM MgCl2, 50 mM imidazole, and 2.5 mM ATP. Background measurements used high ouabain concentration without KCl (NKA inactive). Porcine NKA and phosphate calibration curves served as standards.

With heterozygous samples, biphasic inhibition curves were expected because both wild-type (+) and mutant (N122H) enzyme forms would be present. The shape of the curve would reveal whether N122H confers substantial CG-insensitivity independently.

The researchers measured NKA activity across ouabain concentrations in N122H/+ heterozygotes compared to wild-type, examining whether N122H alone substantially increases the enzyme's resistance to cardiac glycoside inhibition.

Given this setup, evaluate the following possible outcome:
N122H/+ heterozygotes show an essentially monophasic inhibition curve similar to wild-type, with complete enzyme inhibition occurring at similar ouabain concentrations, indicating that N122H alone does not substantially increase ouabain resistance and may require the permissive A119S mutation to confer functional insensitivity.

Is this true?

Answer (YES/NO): YES